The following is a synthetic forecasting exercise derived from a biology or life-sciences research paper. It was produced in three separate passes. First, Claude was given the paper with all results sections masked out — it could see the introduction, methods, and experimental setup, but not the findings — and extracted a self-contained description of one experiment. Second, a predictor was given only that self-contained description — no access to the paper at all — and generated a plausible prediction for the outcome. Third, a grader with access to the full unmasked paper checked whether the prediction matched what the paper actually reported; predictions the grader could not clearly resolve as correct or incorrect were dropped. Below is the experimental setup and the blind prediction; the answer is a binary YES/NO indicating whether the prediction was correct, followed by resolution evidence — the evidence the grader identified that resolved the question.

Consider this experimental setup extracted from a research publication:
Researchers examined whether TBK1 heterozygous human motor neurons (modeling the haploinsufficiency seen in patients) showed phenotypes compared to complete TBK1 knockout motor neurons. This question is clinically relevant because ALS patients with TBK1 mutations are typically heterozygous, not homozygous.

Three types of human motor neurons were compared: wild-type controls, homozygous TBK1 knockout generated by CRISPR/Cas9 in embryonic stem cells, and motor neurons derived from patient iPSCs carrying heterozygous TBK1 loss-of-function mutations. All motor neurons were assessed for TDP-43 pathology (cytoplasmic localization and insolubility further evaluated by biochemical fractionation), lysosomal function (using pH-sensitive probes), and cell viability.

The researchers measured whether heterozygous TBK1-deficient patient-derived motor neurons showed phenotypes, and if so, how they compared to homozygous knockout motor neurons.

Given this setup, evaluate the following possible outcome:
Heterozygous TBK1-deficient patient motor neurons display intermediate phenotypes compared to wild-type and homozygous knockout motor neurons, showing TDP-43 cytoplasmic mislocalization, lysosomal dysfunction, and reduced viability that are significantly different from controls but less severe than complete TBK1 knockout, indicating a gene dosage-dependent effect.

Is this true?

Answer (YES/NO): NO